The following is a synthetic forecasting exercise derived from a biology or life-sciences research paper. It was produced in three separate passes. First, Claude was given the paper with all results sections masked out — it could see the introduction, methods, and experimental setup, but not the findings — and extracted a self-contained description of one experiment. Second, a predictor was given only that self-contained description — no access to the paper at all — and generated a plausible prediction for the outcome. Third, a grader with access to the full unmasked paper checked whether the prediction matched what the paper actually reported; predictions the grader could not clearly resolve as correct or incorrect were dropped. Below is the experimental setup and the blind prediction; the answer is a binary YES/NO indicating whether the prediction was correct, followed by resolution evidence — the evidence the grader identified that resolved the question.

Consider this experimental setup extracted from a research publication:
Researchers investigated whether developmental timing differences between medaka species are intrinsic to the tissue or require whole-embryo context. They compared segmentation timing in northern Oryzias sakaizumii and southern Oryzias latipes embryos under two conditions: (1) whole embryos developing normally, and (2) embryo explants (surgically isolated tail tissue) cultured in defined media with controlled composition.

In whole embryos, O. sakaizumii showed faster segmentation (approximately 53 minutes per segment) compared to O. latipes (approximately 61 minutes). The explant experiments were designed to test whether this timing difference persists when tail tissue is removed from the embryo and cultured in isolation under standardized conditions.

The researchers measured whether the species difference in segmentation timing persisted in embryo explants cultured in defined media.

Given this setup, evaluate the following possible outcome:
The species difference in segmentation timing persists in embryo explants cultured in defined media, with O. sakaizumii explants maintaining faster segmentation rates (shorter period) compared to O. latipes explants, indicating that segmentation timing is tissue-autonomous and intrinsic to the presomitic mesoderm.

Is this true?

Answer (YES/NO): YES